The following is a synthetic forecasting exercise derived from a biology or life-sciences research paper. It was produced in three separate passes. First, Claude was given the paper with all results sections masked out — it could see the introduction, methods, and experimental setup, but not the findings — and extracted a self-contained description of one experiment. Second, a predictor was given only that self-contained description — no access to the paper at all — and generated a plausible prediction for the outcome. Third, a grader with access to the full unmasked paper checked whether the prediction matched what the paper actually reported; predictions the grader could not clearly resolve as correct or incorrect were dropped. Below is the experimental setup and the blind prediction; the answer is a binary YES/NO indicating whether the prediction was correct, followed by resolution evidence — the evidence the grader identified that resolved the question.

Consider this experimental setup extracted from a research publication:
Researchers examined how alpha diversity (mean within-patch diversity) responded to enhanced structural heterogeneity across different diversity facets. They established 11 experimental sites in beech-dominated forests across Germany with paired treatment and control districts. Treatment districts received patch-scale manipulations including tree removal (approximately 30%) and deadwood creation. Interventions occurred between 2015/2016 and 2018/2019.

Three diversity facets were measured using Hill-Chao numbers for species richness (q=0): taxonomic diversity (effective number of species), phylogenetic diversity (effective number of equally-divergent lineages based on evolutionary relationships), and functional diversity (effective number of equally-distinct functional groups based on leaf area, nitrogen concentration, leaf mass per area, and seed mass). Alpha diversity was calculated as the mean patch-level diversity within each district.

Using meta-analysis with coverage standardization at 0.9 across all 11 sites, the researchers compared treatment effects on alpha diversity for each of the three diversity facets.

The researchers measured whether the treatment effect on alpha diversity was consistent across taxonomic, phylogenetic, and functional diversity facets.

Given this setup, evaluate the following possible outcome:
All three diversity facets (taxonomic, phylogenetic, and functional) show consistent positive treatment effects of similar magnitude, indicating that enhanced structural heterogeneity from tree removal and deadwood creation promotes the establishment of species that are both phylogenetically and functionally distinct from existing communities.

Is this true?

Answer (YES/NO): NO